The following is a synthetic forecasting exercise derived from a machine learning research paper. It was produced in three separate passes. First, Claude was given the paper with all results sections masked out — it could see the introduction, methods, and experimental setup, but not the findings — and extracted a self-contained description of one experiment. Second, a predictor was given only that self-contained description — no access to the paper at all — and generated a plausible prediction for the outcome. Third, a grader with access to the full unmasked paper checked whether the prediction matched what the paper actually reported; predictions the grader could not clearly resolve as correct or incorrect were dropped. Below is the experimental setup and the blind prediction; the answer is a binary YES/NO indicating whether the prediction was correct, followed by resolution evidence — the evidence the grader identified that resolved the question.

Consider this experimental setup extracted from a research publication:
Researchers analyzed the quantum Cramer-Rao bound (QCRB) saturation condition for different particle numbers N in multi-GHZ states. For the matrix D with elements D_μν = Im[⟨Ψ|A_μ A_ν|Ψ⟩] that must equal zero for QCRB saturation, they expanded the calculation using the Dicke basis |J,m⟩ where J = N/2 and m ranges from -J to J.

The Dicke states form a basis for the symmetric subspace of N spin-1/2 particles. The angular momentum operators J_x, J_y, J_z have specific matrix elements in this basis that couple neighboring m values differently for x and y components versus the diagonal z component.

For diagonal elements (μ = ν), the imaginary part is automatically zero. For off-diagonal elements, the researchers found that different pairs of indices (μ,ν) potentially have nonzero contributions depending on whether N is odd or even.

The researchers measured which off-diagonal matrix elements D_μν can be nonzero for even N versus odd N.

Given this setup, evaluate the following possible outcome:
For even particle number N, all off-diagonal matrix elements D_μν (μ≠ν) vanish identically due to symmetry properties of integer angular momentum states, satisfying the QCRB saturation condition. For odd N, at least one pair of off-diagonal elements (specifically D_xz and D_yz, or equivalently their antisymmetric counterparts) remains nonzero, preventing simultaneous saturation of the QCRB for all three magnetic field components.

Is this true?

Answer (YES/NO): NO